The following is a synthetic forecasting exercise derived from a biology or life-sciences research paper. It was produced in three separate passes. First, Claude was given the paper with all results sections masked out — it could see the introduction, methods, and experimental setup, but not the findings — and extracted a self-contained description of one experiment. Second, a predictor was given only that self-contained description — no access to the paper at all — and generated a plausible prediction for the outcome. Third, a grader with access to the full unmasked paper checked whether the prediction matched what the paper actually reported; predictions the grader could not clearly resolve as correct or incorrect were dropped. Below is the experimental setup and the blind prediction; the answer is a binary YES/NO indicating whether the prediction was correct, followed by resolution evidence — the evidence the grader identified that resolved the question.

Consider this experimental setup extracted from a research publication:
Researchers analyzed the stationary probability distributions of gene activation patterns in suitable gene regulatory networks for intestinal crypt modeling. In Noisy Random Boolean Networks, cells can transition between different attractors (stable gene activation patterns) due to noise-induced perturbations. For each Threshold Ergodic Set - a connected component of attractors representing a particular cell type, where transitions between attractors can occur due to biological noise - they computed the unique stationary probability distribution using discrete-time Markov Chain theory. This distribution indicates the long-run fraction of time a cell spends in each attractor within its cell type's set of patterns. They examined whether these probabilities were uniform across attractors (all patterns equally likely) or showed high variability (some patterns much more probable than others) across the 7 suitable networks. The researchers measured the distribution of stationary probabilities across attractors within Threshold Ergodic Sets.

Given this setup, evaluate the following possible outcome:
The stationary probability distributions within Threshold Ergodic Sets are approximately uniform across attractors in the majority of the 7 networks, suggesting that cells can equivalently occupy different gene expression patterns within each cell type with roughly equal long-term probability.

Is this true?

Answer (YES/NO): NO